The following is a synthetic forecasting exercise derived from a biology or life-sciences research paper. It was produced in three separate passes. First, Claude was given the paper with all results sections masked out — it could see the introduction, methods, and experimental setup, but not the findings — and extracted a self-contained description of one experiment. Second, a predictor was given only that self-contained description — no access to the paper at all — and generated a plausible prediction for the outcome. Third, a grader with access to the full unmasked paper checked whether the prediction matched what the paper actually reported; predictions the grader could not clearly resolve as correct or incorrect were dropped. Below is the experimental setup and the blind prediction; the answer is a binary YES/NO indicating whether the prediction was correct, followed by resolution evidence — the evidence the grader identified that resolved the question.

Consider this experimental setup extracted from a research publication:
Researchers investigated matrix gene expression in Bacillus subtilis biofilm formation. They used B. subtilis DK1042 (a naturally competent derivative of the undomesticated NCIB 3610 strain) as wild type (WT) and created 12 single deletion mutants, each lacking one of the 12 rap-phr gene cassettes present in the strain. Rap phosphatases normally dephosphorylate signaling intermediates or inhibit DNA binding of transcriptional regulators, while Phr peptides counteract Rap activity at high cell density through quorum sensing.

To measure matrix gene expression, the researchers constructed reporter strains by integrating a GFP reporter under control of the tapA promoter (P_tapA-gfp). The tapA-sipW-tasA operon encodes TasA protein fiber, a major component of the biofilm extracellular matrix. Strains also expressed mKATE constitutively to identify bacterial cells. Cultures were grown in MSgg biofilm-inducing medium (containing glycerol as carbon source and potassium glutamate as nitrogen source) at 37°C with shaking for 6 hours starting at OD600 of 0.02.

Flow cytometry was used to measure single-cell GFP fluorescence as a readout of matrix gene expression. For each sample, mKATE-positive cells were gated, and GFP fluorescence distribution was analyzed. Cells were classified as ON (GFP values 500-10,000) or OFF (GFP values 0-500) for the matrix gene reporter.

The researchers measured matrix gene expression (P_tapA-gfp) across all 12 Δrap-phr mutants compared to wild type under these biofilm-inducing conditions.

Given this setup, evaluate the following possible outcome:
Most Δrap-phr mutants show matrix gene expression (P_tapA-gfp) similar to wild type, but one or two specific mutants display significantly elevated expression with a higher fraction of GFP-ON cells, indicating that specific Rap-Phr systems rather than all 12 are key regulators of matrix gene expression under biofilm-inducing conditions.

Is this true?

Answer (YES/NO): NO